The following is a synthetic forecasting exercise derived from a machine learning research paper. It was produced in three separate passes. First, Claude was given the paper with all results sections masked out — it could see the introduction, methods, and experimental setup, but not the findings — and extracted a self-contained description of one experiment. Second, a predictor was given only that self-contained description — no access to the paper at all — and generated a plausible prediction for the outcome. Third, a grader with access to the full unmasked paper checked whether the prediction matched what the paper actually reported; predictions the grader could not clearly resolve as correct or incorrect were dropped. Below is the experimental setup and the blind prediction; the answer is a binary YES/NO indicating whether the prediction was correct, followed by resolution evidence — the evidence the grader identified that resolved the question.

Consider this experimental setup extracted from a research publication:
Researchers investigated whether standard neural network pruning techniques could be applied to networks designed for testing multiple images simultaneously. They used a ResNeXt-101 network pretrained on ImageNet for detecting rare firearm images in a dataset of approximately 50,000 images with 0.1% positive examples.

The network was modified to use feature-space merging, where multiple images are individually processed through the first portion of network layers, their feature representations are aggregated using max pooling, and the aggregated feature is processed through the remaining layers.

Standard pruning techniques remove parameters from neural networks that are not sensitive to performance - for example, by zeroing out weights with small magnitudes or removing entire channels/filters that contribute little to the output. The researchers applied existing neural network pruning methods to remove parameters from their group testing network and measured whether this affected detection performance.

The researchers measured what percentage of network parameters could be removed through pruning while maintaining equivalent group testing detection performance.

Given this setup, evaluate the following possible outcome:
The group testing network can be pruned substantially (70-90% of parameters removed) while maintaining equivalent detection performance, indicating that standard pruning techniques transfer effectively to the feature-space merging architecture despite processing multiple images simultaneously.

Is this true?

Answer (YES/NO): YES